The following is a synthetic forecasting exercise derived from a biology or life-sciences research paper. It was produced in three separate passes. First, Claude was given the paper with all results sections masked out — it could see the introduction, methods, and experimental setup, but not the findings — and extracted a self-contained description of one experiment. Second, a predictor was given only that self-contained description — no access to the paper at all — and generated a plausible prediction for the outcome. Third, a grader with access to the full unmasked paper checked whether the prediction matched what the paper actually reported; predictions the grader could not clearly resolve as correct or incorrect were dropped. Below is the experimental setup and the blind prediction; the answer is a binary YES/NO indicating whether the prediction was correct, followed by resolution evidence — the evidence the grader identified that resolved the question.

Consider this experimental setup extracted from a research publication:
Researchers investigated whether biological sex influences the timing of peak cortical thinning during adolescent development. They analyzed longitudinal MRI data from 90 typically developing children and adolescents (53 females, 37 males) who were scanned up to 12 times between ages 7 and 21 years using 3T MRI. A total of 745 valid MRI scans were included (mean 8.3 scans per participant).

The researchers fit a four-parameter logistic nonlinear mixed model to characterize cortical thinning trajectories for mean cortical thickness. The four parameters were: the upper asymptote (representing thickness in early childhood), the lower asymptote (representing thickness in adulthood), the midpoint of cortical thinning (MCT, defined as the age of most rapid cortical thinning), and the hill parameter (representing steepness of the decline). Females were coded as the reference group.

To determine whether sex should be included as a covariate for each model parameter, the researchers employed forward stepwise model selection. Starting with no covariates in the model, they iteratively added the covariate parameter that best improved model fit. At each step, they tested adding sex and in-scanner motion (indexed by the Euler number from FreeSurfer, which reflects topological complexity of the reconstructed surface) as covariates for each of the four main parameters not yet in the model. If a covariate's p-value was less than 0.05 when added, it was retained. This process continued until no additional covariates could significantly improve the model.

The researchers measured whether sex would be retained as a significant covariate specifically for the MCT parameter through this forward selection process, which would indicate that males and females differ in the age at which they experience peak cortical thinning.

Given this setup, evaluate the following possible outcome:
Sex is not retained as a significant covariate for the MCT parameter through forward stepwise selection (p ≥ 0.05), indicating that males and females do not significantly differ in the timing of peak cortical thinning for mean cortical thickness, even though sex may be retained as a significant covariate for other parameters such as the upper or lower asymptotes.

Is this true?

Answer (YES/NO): NO